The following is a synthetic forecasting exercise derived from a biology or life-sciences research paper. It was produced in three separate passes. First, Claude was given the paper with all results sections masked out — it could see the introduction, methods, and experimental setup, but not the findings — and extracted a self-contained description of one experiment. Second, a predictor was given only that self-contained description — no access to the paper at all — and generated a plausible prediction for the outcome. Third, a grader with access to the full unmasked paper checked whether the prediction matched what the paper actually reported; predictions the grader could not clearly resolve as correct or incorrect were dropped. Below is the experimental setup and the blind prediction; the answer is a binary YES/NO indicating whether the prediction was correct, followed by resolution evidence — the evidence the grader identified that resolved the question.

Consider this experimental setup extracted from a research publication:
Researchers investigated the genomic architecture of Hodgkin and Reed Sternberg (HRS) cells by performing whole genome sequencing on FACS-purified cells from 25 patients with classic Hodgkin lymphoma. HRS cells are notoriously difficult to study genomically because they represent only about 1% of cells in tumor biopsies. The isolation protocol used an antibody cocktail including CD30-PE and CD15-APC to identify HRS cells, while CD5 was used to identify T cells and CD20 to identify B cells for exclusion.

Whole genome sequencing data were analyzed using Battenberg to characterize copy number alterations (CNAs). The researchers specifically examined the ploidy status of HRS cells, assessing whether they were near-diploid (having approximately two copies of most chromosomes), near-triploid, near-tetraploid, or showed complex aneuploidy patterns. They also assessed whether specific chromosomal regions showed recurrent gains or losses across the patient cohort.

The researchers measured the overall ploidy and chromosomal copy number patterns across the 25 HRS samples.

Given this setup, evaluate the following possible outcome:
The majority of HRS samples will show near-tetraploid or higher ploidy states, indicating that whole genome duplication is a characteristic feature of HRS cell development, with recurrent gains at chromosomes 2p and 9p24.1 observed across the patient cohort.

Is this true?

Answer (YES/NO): NO